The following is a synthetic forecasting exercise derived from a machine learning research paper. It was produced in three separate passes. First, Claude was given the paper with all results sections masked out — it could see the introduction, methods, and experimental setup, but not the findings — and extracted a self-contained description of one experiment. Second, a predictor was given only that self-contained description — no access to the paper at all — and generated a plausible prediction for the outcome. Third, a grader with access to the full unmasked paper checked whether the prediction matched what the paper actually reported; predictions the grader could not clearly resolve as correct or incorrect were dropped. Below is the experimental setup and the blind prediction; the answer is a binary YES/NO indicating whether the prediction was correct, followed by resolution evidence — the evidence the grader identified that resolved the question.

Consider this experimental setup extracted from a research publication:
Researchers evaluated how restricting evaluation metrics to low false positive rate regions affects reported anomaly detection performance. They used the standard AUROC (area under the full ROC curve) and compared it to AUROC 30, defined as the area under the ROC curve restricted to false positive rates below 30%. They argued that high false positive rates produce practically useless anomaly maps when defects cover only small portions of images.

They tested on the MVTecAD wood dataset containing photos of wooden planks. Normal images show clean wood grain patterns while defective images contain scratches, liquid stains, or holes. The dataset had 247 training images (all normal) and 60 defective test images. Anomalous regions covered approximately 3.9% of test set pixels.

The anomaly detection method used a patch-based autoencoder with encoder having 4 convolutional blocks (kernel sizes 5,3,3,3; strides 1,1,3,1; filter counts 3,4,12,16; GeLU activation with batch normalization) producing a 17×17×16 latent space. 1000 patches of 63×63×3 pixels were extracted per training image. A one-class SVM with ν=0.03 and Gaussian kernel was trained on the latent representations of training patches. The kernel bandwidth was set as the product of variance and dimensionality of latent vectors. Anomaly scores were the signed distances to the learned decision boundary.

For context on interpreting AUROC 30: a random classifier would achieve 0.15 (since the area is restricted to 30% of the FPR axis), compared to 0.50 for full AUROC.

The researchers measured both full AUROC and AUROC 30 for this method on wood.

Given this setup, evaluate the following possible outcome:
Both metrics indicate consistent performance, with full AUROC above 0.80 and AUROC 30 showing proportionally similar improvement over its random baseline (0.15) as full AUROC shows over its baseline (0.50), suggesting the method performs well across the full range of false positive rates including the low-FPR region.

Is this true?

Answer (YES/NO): NO